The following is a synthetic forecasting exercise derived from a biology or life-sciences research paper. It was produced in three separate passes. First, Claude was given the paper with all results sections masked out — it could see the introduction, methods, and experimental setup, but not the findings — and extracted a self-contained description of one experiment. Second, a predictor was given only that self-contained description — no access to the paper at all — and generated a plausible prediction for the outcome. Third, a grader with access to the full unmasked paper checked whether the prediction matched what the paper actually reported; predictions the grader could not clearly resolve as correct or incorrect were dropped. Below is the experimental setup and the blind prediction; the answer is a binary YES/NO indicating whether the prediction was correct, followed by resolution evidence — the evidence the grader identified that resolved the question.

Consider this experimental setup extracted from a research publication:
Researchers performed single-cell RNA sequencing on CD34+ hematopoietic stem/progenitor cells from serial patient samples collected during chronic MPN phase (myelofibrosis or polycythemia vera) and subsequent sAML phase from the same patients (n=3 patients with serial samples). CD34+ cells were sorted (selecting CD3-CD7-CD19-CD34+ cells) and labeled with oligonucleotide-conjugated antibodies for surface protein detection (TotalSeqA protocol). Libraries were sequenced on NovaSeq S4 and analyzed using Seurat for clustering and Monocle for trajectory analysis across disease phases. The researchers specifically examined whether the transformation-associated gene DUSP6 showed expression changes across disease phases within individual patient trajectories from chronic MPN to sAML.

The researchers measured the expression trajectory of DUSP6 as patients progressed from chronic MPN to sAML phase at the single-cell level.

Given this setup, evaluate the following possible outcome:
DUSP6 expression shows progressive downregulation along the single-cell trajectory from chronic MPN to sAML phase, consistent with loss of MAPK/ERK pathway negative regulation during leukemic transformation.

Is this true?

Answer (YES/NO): NO